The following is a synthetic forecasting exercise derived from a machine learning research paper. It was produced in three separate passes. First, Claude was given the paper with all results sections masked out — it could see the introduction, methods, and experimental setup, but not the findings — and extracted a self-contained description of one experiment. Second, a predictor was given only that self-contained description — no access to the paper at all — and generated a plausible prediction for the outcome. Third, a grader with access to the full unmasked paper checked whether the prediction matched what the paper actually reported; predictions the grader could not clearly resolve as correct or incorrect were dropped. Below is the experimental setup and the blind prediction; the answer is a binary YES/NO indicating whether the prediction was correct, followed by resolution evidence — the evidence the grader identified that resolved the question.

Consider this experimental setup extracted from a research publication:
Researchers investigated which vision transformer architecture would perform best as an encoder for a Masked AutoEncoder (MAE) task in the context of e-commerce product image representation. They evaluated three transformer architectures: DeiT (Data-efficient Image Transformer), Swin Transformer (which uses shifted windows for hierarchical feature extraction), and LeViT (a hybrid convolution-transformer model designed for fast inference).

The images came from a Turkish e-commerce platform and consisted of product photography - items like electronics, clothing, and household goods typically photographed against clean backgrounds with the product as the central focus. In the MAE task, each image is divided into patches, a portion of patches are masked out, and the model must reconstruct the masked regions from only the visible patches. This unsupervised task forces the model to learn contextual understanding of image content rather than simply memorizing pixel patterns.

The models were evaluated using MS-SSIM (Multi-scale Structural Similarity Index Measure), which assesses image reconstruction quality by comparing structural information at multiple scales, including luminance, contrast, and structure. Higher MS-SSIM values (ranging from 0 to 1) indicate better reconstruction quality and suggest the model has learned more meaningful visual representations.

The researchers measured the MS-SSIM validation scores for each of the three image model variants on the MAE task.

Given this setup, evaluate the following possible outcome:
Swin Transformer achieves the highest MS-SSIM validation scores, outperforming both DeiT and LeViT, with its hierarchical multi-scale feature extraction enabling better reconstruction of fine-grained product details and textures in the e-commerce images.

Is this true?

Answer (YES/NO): NO